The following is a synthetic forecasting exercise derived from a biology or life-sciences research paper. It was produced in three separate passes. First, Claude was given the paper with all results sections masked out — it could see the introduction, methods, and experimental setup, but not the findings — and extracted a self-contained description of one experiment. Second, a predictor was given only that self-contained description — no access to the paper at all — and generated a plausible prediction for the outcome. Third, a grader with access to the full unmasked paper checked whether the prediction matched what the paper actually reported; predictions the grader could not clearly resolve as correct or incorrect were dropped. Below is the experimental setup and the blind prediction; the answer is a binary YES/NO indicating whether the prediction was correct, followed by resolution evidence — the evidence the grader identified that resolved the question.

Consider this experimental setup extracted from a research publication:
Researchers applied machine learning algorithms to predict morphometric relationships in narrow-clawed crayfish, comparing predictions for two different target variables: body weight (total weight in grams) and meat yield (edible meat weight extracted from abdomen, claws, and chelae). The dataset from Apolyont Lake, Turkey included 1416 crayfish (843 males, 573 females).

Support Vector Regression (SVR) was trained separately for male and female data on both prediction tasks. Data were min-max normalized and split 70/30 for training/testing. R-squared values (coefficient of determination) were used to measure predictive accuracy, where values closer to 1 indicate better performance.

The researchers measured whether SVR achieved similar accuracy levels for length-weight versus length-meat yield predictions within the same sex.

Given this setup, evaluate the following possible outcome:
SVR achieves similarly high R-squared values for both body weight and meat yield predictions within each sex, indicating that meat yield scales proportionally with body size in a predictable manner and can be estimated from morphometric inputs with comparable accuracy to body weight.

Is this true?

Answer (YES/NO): YES